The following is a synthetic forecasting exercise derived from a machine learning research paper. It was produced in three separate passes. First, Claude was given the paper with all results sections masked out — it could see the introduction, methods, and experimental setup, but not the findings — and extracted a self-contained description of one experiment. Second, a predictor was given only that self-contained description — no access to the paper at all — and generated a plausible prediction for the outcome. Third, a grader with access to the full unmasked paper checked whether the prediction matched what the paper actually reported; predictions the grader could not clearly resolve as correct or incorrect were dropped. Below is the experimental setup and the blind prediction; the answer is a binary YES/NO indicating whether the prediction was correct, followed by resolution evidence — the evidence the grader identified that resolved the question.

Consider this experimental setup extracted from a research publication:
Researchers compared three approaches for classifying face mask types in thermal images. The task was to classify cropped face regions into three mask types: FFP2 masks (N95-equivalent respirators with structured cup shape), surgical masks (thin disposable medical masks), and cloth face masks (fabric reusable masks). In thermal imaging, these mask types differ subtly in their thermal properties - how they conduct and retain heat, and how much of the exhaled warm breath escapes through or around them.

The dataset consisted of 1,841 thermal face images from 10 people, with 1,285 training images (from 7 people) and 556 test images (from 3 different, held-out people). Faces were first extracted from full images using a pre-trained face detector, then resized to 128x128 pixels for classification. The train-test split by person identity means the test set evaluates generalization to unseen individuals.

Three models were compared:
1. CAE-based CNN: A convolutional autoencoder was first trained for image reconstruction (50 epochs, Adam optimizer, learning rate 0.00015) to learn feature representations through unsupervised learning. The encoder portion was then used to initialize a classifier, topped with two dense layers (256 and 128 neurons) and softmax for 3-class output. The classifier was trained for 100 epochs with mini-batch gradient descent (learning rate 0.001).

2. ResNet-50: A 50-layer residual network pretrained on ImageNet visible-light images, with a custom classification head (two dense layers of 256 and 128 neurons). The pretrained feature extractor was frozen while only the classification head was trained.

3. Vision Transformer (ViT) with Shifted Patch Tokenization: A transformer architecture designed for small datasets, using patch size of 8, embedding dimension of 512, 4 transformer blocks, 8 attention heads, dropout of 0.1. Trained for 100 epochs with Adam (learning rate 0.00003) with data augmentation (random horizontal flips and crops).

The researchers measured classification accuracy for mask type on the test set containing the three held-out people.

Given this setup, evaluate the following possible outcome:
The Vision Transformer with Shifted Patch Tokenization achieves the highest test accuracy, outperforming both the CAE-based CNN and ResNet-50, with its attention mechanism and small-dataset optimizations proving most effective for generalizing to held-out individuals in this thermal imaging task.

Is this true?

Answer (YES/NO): NO